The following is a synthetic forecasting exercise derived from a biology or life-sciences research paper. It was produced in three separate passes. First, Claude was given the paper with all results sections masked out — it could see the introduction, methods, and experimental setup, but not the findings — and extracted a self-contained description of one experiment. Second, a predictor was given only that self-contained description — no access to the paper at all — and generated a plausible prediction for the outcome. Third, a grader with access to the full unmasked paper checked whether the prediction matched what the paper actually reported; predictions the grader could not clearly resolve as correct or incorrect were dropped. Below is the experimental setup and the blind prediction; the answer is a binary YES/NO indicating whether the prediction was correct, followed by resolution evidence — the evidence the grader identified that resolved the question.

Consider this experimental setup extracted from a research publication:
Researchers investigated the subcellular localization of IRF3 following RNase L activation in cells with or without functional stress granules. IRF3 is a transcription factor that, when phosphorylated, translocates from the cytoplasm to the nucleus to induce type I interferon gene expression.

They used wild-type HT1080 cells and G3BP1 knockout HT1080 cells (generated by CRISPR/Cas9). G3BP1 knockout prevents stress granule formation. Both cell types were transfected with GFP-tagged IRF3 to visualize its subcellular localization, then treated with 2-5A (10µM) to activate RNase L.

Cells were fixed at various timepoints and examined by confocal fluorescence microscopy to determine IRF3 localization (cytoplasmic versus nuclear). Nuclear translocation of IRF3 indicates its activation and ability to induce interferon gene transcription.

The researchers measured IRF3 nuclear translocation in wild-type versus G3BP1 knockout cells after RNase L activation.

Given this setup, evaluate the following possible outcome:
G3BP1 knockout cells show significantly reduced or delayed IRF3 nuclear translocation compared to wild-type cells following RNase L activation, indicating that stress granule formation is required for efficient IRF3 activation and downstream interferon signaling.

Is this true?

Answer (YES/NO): YES